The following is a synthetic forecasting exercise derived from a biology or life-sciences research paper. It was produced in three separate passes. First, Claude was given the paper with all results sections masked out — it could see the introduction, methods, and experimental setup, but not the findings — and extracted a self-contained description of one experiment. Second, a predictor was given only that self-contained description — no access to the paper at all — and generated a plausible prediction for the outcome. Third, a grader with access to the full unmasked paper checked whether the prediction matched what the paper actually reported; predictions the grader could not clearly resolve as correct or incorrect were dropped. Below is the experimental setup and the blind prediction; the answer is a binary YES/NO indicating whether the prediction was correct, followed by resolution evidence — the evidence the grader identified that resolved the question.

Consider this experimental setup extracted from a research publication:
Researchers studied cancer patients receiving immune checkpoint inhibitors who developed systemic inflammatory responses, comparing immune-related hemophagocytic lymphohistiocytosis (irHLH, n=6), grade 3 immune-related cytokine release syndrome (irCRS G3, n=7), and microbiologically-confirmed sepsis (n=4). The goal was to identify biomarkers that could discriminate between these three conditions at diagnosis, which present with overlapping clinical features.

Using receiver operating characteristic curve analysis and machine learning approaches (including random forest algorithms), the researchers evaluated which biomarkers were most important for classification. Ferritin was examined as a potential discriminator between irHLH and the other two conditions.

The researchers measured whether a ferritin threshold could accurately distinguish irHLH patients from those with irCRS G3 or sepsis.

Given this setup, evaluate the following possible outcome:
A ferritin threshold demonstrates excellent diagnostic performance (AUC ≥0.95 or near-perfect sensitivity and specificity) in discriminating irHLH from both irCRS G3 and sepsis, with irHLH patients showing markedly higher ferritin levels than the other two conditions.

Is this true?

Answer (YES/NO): YES